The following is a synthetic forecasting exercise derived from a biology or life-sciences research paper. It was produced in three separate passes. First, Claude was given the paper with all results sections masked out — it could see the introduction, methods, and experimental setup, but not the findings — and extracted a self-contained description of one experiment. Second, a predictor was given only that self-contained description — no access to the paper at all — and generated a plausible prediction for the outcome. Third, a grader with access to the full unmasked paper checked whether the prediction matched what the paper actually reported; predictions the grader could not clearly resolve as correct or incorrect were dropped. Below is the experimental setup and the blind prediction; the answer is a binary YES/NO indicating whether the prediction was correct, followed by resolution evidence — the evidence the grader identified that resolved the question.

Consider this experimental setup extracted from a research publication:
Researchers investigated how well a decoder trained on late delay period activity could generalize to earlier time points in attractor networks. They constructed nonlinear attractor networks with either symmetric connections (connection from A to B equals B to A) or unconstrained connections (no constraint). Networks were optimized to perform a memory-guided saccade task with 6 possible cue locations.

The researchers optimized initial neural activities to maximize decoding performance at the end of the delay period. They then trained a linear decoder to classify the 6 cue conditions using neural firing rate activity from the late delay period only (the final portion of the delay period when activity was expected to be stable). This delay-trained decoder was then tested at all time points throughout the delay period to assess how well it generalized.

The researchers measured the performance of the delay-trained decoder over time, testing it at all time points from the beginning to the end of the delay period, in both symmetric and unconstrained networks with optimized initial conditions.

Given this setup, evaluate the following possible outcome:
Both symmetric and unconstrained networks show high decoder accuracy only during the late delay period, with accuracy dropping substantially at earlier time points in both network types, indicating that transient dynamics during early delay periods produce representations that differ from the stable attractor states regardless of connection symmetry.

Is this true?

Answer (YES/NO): NO